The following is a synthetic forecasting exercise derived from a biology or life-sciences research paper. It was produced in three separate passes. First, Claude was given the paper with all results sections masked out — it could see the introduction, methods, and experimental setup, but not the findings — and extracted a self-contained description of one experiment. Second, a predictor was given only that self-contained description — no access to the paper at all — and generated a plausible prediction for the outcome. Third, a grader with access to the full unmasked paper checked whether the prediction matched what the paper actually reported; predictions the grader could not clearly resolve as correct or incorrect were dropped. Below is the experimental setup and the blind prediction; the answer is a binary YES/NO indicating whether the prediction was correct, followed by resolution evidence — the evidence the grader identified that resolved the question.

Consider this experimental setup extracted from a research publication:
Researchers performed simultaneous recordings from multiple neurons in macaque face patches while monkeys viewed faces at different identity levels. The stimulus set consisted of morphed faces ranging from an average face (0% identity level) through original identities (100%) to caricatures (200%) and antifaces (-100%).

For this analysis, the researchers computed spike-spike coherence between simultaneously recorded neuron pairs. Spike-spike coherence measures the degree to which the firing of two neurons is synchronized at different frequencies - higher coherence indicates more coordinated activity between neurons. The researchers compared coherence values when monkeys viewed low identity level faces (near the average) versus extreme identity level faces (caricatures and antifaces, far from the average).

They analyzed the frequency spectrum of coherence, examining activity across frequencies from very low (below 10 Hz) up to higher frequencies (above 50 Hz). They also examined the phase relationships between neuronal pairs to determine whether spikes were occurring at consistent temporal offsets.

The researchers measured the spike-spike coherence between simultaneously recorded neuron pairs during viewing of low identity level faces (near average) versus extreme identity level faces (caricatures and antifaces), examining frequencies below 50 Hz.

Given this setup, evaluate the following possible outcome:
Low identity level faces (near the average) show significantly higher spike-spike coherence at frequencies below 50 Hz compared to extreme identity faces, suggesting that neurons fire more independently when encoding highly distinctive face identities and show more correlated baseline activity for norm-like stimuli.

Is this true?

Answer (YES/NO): YES